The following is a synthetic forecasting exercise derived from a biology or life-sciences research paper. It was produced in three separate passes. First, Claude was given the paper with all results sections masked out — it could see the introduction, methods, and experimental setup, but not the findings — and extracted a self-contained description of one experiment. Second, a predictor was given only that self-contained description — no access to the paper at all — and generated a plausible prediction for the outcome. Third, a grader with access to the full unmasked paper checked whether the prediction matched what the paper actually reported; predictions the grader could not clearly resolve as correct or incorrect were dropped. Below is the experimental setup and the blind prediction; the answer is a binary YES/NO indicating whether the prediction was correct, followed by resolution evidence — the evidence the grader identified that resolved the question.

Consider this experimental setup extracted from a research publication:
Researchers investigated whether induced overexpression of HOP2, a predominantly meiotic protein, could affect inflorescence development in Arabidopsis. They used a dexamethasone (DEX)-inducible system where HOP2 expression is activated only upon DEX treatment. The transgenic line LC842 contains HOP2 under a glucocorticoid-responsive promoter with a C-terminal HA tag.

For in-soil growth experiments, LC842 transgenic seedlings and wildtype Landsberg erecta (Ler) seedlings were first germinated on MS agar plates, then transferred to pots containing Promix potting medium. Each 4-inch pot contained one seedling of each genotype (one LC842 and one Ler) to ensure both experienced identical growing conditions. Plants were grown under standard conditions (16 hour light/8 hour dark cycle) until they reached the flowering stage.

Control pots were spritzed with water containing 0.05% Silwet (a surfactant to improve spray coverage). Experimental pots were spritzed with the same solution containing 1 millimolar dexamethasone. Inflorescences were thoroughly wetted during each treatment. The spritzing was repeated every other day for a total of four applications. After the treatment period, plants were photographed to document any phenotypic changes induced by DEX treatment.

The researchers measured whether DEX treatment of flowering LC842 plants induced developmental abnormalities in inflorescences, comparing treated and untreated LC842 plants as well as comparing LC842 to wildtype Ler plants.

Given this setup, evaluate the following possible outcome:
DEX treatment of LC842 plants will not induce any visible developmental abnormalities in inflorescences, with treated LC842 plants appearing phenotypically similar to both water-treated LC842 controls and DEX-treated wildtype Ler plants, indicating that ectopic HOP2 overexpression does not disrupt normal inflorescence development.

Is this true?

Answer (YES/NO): NO